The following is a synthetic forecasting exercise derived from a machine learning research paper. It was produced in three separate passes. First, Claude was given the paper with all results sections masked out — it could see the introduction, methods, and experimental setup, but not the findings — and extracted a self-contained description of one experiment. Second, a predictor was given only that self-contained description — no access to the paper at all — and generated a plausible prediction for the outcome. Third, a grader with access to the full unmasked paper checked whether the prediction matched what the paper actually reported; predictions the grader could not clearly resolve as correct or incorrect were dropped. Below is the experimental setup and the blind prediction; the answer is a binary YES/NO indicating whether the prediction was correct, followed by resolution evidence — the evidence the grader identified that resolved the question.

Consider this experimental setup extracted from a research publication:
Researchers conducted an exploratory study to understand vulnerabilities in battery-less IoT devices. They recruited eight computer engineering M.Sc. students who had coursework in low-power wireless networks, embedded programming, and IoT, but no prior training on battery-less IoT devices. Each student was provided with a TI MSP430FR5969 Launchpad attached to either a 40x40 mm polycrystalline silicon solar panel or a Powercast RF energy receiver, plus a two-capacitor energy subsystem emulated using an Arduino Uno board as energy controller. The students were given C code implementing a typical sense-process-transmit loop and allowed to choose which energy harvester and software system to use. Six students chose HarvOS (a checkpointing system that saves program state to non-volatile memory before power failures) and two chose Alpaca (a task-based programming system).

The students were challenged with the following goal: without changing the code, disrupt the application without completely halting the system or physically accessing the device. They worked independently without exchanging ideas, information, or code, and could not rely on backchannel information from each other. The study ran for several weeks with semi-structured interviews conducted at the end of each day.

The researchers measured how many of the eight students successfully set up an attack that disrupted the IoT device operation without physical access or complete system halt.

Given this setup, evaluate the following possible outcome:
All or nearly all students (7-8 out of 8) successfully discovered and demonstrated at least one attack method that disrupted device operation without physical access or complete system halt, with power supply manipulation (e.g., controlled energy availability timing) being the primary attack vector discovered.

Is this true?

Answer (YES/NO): YES